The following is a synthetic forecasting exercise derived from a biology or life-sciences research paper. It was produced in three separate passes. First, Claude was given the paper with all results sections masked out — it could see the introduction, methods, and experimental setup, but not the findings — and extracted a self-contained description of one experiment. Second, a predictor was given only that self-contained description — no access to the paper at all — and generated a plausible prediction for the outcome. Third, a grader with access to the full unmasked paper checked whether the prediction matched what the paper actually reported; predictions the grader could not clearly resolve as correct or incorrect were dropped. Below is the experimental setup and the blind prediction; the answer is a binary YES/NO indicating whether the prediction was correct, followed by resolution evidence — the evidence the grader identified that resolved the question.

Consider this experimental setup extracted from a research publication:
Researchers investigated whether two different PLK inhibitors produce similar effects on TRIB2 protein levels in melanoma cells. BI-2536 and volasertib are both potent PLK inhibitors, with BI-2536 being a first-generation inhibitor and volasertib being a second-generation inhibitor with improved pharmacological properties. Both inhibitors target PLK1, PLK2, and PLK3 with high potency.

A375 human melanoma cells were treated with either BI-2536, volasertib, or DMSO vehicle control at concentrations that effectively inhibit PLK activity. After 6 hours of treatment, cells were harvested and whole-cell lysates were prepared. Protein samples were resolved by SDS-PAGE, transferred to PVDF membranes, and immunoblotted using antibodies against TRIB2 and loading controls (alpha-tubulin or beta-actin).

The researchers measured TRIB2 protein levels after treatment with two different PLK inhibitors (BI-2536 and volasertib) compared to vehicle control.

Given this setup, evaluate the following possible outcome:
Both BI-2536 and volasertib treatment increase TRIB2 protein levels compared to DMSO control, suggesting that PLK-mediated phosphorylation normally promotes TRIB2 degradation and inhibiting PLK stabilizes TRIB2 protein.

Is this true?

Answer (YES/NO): NO